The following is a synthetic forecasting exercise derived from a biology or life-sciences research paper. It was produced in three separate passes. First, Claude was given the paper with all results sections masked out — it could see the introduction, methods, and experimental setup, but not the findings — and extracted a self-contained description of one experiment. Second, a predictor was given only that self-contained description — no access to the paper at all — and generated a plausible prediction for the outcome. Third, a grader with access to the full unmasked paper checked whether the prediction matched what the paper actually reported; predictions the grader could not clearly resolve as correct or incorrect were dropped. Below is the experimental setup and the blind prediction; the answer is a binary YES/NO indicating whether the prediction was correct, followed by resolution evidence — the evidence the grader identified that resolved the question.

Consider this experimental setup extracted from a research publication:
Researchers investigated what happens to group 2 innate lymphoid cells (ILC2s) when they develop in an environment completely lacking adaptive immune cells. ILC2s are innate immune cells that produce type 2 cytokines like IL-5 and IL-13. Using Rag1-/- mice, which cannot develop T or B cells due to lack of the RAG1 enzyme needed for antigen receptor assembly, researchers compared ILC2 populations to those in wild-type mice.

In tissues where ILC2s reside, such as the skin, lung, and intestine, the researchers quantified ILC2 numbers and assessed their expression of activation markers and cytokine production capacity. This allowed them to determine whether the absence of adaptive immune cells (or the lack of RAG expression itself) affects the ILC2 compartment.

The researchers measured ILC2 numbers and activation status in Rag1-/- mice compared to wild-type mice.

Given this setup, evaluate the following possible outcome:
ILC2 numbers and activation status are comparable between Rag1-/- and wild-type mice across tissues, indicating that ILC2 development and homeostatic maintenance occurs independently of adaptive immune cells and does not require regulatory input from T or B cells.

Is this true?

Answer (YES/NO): NO